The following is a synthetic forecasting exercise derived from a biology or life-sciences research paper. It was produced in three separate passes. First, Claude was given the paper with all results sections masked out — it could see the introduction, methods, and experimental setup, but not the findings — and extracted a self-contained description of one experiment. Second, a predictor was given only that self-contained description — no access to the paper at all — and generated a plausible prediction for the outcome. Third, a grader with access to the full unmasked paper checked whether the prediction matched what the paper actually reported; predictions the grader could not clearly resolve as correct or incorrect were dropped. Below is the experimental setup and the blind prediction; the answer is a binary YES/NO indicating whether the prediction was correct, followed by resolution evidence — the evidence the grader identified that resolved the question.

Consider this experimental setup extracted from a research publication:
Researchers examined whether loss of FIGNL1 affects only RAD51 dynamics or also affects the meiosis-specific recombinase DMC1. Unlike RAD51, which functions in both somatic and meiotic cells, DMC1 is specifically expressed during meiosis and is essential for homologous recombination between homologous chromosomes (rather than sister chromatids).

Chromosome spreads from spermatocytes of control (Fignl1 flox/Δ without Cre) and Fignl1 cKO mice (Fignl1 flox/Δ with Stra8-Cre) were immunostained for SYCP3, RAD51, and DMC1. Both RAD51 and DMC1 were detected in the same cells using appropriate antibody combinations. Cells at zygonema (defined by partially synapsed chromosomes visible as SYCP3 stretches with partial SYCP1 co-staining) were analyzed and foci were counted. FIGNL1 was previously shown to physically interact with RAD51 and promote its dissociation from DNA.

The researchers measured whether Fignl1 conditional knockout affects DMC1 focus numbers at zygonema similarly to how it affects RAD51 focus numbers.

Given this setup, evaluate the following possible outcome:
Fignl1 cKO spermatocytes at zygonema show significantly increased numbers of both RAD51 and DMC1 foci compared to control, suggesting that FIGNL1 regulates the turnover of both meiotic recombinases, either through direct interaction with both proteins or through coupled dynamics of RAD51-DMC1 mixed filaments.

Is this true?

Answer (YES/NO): YES